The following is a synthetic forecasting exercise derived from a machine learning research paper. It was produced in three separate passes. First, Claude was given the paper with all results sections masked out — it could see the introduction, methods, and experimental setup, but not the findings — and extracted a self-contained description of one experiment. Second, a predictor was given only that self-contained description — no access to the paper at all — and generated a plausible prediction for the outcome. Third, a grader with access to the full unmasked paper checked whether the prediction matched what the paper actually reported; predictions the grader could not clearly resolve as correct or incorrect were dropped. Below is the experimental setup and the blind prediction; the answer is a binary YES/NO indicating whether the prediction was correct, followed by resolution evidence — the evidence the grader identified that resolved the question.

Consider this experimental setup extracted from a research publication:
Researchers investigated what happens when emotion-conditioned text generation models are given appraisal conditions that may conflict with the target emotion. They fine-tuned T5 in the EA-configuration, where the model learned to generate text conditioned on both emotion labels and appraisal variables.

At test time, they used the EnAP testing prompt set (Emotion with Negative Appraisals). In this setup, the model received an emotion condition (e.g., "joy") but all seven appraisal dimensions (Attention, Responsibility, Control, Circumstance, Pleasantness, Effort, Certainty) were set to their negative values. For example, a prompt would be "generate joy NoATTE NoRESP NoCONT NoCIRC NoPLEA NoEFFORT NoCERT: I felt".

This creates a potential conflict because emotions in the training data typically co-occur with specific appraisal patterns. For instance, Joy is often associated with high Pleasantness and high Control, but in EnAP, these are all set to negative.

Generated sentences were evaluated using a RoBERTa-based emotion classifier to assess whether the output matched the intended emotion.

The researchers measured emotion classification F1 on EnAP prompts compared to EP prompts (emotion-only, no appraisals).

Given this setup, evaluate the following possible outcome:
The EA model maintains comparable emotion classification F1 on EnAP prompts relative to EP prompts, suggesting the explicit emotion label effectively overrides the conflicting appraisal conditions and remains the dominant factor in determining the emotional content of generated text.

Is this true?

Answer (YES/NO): NO